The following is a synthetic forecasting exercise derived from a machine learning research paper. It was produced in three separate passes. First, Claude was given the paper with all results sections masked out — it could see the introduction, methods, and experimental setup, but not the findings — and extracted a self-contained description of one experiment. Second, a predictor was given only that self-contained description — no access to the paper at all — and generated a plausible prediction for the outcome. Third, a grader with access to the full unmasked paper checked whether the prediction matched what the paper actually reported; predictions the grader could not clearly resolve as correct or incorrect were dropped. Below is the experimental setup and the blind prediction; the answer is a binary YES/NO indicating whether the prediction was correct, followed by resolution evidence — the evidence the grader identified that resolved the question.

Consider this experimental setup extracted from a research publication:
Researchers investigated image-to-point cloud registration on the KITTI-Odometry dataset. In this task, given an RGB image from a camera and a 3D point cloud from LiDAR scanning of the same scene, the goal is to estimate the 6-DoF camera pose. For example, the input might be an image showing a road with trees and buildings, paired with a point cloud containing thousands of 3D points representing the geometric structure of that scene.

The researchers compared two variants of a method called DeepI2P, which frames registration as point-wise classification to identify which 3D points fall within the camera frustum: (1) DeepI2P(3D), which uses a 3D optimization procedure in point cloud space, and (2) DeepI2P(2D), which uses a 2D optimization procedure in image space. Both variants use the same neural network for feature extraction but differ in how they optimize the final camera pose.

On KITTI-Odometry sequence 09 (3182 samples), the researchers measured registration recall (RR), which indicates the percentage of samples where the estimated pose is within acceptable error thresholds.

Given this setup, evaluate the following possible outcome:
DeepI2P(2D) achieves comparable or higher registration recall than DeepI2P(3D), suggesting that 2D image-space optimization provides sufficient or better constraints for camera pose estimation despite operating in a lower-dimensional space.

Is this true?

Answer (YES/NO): YES